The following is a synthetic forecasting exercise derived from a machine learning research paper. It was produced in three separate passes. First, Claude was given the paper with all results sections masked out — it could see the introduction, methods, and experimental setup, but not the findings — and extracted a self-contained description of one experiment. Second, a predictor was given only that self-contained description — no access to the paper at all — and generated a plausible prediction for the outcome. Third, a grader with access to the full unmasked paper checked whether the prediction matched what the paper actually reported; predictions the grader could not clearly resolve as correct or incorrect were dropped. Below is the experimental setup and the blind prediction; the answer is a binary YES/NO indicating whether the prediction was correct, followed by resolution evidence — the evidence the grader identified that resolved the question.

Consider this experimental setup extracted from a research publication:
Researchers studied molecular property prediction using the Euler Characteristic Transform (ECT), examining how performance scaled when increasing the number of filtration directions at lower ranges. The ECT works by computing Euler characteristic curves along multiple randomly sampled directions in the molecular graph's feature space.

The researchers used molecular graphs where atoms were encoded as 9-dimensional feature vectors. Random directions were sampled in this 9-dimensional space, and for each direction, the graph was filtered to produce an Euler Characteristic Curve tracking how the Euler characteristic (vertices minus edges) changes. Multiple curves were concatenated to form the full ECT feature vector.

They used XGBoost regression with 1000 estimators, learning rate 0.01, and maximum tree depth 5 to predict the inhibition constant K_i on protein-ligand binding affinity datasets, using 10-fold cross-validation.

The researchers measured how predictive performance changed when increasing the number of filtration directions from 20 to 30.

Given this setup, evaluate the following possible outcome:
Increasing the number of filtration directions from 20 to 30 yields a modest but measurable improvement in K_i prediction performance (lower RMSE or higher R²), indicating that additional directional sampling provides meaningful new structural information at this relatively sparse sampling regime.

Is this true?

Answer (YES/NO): YES